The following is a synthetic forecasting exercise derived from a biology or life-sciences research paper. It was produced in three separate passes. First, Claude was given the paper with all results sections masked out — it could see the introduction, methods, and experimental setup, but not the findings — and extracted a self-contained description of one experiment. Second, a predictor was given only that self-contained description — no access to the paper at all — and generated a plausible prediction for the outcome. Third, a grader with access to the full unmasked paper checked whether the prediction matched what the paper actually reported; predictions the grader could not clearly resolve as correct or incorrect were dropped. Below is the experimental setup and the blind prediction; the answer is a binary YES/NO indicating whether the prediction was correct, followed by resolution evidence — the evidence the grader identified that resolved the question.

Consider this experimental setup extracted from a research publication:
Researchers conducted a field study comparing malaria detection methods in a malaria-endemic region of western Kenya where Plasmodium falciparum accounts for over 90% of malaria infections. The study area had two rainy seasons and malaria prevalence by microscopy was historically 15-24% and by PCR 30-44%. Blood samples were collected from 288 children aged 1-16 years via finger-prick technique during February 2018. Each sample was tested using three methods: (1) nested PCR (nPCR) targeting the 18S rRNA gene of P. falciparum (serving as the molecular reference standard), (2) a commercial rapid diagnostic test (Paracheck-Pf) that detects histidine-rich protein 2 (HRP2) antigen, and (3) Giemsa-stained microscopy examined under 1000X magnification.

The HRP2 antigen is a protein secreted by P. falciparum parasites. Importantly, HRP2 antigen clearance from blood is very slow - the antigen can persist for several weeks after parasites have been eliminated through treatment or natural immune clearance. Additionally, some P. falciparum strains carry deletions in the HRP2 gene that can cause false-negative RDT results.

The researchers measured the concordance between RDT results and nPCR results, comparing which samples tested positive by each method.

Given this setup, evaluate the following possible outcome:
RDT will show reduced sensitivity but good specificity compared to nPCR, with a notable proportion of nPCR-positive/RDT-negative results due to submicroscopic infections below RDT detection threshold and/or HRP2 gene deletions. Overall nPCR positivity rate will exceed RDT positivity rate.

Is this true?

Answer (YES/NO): NO